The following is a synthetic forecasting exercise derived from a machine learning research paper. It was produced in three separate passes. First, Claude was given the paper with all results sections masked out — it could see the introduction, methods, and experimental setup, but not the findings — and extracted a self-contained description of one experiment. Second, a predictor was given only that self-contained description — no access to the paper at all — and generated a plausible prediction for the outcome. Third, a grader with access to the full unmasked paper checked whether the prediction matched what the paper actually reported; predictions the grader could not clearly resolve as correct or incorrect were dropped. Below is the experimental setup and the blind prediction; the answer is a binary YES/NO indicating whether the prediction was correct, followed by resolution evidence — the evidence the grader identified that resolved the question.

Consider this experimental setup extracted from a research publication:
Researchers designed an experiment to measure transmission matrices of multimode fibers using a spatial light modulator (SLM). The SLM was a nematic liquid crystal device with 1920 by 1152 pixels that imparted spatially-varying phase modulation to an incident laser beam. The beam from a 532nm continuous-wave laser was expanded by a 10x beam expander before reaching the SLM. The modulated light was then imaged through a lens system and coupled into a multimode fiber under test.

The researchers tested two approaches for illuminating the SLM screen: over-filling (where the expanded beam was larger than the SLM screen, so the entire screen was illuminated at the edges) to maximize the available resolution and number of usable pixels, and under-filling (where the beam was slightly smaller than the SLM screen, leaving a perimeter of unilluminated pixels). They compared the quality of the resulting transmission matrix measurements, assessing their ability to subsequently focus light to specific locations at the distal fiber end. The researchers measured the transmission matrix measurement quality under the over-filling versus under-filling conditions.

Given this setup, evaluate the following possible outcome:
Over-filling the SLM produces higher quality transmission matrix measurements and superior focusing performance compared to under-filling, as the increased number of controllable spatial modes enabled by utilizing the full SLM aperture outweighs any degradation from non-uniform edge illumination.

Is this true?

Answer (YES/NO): NO